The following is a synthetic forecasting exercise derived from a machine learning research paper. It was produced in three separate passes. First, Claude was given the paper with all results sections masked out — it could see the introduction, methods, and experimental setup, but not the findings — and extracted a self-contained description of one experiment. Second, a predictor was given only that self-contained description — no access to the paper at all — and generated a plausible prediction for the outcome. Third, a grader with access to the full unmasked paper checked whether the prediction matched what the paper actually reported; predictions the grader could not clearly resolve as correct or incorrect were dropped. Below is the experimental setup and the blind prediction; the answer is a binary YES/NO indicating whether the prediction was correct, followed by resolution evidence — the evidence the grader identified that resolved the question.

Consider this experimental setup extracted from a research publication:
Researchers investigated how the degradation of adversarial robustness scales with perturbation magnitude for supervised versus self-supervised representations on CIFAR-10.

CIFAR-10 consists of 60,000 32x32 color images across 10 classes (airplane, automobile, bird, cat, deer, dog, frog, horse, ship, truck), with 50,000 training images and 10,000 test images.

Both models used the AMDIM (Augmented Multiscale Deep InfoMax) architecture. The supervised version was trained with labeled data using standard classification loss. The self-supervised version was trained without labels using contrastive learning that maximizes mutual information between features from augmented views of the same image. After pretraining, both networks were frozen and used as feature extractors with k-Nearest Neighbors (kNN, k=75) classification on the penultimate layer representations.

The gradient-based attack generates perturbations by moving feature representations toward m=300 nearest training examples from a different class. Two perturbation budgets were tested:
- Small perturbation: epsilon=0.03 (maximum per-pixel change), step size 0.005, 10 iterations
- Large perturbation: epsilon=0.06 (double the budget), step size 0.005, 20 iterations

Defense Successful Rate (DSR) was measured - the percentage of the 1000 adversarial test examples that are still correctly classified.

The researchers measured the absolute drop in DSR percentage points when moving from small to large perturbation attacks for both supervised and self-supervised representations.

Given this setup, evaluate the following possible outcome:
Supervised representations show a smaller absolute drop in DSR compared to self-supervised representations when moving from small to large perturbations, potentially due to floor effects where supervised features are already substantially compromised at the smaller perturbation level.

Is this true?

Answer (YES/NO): YES